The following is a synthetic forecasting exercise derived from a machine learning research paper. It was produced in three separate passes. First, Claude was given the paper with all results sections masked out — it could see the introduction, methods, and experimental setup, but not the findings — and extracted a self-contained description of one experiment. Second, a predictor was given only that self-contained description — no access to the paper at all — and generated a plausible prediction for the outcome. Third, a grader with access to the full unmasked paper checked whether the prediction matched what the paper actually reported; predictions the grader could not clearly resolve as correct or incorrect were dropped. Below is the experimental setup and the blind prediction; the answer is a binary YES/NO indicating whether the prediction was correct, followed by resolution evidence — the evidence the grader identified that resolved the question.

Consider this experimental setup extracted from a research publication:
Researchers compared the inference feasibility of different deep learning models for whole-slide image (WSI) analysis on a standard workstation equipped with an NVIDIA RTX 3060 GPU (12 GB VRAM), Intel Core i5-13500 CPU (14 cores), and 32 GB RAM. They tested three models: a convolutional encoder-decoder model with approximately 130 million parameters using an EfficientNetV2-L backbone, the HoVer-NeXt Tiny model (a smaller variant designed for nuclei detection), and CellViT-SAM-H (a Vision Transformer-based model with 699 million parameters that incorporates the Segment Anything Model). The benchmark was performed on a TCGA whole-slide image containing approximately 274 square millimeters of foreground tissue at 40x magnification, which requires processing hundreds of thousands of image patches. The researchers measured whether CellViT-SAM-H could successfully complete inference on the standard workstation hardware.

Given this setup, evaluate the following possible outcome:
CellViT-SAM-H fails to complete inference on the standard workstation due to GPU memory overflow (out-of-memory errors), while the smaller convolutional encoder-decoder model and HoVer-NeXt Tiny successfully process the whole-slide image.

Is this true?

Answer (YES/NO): YES